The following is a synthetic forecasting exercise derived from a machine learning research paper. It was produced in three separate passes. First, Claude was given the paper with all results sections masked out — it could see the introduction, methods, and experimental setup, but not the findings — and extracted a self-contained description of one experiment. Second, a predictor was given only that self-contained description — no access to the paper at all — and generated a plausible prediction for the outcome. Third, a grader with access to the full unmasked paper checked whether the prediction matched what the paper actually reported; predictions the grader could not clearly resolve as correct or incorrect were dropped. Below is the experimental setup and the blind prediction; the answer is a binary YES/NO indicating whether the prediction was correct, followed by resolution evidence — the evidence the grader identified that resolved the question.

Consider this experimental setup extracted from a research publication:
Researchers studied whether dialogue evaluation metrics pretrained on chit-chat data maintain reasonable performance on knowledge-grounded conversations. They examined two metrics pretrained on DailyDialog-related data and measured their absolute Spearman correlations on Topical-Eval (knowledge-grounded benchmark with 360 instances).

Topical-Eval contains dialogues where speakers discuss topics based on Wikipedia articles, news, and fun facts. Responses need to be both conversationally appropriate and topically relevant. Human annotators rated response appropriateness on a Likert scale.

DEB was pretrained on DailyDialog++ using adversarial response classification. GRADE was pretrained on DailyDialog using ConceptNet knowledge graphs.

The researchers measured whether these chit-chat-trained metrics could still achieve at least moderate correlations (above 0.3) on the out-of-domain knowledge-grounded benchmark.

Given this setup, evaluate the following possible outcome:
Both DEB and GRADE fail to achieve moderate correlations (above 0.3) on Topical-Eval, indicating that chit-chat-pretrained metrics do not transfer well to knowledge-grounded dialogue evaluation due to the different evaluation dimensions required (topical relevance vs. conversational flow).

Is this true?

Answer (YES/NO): YES